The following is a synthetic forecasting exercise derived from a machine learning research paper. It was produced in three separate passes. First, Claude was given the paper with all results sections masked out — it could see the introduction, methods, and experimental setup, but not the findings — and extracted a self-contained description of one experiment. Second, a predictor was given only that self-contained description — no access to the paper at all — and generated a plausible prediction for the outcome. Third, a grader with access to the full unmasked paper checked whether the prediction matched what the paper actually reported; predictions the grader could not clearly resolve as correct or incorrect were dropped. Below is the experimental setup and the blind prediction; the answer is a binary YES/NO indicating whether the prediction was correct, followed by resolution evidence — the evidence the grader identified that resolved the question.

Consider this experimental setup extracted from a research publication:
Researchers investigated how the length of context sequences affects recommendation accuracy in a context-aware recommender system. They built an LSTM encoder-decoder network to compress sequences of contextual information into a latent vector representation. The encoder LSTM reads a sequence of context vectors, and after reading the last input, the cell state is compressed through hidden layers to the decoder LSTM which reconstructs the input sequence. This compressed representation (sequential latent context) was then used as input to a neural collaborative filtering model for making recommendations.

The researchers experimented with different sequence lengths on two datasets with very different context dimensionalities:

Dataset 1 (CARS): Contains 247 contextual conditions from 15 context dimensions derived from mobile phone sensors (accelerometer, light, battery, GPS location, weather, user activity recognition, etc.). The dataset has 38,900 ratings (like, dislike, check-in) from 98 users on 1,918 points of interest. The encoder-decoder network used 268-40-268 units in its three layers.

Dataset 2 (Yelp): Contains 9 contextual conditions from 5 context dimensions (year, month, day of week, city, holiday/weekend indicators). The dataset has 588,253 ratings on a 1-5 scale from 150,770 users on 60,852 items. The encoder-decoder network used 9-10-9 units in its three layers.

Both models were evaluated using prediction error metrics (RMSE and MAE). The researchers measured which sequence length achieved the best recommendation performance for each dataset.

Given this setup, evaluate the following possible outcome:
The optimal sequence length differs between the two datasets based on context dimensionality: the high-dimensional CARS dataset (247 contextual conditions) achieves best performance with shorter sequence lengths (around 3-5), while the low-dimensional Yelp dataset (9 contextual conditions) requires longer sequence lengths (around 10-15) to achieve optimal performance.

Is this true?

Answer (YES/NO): NO